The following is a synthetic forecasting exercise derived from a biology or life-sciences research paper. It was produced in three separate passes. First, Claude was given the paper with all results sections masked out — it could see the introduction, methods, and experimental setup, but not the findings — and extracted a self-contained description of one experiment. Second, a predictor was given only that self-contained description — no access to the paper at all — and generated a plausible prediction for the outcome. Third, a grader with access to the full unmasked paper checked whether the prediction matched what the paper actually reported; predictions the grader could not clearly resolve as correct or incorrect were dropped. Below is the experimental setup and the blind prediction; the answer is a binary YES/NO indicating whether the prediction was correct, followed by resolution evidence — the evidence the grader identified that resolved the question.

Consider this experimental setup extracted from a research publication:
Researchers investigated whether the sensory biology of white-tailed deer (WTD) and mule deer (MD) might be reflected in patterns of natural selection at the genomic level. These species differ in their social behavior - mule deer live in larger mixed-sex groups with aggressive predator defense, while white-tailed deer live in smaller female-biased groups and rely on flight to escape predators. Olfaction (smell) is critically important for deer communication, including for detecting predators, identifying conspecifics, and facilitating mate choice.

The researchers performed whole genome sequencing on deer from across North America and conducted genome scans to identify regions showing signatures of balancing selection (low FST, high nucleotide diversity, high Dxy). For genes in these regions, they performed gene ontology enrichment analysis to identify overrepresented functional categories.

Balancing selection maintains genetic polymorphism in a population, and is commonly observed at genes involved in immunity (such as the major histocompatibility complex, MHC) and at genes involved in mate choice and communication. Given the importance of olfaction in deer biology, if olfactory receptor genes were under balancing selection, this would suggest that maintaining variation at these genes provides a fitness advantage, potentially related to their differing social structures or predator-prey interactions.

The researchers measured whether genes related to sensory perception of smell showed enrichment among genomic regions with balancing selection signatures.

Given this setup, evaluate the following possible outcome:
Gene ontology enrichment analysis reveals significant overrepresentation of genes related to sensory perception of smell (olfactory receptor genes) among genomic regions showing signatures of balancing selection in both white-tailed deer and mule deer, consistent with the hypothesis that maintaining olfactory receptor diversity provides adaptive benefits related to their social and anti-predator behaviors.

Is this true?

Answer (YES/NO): YES